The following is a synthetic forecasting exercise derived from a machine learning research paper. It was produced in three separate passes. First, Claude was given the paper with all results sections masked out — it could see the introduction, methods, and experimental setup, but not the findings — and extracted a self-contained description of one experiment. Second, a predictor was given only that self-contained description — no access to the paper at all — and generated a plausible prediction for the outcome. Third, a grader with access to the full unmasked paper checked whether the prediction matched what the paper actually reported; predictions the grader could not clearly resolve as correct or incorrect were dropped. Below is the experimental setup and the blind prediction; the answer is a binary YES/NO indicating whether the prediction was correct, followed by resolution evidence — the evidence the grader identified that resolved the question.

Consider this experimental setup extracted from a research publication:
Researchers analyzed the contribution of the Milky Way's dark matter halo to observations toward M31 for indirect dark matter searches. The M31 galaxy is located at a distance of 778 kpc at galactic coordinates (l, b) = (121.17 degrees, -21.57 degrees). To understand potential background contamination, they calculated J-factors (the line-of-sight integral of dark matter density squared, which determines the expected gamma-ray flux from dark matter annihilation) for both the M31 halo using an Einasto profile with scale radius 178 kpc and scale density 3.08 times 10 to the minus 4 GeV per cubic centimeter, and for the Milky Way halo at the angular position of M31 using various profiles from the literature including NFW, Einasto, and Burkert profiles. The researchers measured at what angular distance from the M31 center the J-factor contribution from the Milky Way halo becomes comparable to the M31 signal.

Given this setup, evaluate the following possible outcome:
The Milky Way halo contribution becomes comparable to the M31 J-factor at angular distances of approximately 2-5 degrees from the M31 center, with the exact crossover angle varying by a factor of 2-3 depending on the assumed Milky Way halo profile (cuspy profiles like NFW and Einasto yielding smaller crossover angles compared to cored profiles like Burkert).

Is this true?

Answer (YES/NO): NO